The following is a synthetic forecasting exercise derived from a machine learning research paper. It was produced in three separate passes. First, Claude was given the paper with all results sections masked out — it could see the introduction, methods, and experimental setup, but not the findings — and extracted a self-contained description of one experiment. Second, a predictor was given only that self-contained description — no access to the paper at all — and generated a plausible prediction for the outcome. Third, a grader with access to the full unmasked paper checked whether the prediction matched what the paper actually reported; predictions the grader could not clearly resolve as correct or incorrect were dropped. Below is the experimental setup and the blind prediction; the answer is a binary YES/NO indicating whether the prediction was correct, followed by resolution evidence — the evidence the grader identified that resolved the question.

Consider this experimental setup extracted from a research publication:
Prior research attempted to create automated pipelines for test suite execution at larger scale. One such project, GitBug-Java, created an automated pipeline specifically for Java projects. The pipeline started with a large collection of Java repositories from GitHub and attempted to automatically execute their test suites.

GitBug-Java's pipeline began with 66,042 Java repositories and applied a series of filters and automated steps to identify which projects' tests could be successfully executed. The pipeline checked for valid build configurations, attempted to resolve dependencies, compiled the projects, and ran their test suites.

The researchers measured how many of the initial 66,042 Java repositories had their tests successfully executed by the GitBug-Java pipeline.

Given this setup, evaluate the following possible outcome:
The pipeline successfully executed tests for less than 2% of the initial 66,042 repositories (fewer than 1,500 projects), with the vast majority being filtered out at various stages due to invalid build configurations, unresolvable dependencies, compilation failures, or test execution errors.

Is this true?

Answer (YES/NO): YES